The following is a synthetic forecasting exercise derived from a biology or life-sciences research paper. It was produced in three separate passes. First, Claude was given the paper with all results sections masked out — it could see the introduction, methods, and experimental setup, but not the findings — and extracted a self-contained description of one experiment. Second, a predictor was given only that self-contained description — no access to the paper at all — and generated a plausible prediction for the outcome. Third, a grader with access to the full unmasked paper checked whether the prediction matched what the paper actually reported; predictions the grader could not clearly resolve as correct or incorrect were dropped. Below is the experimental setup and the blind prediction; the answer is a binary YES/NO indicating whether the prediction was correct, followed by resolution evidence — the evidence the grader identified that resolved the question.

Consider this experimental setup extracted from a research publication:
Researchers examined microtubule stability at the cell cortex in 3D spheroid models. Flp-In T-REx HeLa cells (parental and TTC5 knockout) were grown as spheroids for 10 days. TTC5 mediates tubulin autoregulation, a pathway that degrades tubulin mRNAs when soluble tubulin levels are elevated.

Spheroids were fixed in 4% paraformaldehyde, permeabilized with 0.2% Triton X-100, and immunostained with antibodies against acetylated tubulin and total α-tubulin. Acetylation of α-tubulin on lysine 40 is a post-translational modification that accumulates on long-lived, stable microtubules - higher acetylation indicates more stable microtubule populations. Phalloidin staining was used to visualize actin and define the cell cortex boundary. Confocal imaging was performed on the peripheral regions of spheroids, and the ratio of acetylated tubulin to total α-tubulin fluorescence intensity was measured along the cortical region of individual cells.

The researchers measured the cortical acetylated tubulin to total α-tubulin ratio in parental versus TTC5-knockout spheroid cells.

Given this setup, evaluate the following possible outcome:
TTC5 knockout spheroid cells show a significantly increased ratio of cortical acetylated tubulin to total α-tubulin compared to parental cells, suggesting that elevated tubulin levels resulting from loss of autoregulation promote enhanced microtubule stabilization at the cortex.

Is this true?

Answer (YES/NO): YES